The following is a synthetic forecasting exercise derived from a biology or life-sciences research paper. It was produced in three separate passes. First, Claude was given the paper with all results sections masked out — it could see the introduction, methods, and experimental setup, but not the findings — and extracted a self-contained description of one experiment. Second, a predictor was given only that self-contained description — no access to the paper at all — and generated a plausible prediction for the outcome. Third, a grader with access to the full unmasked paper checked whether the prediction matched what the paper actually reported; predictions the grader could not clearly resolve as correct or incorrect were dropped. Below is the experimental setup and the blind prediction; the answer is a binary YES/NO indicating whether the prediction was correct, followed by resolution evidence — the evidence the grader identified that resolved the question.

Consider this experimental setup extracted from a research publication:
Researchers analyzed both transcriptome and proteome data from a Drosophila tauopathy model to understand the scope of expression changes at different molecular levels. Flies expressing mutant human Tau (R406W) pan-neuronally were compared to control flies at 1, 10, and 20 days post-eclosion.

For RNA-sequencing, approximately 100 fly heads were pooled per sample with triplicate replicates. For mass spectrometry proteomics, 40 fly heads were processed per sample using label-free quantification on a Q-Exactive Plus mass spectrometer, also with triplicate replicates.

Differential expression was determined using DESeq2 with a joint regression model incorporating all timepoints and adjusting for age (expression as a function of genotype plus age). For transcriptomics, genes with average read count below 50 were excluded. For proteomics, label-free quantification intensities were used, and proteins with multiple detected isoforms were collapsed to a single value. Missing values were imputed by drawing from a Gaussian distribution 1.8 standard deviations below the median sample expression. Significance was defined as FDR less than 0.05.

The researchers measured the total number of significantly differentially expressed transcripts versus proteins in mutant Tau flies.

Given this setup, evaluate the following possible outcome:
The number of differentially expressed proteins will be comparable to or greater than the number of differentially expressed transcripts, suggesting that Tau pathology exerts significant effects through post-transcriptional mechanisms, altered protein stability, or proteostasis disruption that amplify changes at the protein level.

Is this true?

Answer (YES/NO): NO